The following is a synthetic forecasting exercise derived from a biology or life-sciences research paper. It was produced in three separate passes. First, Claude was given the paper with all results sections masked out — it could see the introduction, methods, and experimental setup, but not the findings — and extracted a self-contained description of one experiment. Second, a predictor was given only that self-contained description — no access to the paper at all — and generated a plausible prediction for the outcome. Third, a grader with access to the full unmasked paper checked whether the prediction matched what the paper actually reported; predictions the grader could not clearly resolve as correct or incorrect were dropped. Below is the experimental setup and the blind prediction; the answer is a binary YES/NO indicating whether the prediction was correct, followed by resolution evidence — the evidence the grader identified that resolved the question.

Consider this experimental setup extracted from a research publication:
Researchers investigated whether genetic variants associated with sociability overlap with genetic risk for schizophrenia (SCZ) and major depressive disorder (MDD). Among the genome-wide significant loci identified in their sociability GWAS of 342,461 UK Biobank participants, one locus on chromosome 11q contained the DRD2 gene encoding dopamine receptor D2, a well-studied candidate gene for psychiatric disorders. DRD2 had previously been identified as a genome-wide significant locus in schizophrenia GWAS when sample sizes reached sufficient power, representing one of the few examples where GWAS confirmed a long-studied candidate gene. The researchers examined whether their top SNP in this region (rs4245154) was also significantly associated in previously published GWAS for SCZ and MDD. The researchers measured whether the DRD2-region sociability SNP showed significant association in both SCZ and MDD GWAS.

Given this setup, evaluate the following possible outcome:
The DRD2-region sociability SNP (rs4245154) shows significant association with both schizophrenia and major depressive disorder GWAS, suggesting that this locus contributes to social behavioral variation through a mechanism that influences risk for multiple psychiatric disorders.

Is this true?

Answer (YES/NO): YES